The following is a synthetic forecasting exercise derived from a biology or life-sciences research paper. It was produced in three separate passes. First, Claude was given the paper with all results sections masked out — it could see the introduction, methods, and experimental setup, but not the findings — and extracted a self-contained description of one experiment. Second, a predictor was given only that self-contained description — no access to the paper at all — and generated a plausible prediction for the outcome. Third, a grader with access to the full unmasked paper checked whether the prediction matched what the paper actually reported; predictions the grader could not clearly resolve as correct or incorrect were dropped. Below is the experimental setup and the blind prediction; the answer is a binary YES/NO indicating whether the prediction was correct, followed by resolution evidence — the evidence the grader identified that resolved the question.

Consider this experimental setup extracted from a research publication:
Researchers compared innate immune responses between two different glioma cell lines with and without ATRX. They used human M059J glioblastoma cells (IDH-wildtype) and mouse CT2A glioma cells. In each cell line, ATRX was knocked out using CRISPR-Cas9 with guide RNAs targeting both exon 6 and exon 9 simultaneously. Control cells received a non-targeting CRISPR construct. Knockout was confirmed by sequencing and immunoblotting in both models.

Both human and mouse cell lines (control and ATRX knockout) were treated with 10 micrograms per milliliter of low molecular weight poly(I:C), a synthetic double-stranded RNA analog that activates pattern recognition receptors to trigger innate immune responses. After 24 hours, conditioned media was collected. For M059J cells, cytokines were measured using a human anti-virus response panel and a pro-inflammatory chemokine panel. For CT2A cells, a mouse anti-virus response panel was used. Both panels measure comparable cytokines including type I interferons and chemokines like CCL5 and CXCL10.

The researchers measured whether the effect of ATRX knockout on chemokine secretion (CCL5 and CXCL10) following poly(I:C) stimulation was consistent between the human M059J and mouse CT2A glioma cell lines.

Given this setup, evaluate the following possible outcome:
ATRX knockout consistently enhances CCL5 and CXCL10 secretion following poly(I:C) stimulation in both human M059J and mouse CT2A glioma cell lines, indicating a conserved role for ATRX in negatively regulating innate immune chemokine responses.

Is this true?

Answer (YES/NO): NO